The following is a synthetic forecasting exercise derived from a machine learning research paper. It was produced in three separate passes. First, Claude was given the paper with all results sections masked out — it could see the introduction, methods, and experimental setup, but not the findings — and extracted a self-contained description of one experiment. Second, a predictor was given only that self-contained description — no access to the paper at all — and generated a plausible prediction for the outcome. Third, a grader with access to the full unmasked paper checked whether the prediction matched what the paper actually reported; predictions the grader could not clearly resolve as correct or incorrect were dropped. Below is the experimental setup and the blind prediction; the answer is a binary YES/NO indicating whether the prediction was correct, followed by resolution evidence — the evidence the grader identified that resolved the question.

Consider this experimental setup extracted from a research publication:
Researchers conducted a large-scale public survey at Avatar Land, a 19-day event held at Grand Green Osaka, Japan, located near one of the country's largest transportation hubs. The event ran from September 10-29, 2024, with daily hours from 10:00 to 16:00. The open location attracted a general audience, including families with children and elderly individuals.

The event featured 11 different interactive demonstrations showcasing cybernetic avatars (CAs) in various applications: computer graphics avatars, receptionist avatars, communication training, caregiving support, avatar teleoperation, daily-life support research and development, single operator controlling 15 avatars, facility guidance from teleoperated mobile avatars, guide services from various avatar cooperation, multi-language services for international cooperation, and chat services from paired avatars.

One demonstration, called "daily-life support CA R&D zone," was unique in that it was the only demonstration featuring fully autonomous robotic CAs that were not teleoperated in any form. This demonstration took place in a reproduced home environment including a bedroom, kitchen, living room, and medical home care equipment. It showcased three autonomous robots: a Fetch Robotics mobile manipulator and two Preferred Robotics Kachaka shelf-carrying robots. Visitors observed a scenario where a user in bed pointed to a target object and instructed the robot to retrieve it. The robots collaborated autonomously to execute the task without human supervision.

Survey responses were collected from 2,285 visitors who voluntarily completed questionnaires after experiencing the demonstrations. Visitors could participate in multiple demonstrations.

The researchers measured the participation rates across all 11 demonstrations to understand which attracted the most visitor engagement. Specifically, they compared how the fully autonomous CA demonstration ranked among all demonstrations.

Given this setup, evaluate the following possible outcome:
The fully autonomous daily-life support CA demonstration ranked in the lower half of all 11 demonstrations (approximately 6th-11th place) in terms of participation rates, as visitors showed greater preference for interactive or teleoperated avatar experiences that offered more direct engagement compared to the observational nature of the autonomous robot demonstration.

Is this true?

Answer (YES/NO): YES